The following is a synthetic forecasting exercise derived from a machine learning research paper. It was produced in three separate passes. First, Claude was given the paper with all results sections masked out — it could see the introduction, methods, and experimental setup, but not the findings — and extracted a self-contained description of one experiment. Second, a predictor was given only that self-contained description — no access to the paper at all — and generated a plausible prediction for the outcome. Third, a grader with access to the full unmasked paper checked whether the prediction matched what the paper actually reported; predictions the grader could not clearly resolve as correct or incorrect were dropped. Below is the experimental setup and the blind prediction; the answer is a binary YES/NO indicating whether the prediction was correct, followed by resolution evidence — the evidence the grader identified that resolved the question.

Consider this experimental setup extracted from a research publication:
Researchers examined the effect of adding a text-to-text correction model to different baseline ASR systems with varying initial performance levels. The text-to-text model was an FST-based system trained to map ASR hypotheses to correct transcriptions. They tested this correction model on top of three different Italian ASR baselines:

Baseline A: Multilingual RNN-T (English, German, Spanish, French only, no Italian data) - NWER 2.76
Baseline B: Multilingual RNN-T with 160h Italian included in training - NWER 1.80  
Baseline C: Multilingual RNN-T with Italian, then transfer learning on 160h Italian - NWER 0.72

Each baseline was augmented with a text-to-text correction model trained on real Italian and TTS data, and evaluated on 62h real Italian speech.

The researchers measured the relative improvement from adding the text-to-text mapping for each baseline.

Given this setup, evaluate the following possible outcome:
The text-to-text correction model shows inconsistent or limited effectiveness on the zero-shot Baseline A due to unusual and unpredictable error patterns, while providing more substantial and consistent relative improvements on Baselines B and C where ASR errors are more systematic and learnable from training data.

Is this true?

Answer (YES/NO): NO